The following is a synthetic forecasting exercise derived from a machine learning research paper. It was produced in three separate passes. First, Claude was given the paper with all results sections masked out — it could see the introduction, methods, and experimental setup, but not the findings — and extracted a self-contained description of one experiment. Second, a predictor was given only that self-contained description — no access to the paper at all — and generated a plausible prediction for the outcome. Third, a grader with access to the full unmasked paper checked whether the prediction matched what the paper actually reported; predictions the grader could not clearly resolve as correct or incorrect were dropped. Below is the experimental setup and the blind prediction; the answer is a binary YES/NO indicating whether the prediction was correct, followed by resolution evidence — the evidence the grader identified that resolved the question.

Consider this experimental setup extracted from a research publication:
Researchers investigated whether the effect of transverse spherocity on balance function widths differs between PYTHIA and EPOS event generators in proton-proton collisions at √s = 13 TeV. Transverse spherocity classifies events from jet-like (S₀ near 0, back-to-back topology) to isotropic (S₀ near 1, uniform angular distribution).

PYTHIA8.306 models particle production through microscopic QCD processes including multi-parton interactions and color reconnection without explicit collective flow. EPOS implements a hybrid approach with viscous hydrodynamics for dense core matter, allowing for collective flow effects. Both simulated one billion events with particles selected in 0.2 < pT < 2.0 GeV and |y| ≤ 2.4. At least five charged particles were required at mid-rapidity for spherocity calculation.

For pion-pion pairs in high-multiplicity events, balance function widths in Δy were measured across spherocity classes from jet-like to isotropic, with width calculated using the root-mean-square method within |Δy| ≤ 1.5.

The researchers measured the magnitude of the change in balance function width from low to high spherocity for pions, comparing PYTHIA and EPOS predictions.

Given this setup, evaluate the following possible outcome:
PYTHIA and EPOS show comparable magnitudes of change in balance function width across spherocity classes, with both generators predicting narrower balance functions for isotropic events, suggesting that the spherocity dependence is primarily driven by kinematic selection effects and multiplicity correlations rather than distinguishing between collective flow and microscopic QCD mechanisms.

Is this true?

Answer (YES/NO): NO